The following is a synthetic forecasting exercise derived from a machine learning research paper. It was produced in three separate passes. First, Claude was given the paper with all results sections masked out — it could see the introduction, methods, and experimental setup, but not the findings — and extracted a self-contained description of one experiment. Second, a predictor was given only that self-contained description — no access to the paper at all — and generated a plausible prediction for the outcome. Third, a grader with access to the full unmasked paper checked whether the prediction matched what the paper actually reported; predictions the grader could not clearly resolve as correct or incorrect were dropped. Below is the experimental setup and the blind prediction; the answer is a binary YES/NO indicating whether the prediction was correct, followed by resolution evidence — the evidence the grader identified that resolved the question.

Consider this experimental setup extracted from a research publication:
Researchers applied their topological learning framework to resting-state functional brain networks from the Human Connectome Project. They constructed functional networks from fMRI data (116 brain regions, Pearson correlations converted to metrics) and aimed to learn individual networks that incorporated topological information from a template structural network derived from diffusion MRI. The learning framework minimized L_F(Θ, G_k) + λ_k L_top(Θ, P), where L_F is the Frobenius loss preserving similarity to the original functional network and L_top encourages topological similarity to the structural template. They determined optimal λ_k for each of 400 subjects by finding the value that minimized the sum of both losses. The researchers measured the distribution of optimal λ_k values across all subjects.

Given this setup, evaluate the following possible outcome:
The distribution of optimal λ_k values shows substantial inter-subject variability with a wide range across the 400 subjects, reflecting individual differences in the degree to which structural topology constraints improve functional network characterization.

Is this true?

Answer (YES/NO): NO